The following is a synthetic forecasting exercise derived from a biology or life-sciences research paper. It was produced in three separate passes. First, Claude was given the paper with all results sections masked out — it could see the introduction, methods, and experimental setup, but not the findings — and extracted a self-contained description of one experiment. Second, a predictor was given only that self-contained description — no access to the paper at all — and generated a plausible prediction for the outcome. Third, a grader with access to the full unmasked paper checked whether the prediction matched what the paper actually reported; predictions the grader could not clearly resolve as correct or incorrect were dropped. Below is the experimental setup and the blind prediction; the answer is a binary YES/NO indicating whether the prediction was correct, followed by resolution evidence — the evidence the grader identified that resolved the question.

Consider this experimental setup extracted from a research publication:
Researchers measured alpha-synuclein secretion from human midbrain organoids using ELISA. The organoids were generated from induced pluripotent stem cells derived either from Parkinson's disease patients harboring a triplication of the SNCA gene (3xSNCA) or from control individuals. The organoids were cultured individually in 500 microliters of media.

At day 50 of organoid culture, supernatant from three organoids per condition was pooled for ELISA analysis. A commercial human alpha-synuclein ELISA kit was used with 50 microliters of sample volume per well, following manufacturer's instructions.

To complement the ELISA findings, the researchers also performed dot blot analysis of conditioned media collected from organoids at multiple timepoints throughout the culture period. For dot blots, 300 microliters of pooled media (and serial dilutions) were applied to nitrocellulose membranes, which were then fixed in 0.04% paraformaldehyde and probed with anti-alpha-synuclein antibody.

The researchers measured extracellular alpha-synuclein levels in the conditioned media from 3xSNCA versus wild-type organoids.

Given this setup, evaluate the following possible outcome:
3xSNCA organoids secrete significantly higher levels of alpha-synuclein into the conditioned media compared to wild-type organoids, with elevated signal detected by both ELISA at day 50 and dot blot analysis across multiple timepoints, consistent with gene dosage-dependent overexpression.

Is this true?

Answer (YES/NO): YES